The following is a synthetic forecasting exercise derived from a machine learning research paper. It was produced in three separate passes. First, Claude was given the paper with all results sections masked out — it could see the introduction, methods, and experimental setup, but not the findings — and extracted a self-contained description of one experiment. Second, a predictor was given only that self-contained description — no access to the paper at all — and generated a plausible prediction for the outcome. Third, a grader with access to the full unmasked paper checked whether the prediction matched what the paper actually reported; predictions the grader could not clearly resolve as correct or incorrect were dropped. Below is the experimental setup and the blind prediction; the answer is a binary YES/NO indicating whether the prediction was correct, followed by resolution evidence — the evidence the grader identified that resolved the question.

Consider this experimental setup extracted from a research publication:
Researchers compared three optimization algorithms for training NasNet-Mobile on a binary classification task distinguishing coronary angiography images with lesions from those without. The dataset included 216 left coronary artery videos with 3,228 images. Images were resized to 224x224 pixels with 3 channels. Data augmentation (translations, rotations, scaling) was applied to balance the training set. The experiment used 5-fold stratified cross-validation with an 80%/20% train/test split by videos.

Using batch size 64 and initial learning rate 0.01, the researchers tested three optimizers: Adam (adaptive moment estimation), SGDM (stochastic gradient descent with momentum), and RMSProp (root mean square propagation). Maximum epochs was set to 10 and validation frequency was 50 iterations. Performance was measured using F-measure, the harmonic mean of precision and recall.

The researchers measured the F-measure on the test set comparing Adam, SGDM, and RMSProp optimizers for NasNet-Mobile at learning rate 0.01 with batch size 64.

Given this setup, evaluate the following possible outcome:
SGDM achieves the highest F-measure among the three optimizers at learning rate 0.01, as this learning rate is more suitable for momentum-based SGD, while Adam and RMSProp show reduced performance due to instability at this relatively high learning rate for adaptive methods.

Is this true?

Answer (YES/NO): YES